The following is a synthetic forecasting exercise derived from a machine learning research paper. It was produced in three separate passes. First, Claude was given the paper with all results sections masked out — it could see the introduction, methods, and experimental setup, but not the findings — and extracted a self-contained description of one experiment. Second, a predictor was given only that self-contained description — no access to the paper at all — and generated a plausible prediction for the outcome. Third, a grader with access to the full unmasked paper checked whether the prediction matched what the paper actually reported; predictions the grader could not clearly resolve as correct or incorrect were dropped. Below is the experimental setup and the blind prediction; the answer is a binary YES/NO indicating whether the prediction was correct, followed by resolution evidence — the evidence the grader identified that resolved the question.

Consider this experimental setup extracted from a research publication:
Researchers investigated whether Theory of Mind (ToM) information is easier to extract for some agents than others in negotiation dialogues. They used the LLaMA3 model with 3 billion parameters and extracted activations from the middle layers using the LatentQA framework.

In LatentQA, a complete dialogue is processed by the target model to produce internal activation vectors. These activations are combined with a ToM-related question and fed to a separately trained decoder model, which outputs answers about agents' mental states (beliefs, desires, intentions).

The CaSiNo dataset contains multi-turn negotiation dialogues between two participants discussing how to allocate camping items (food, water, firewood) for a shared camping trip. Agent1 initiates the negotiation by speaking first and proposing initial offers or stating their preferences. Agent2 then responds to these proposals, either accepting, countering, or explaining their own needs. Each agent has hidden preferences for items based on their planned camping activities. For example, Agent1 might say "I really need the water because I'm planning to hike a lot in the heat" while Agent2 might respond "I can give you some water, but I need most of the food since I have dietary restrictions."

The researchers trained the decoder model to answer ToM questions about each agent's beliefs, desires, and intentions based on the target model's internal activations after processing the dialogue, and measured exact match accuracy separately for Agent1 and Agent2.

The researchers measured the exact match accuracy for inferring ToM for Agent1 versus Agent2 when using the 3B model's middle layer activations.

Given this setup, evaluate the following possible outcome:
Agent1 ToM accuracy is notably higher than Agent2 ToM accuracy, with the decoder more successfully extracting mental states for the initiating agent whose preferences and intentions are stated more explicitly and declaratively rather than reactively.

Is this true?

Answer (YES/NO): YES